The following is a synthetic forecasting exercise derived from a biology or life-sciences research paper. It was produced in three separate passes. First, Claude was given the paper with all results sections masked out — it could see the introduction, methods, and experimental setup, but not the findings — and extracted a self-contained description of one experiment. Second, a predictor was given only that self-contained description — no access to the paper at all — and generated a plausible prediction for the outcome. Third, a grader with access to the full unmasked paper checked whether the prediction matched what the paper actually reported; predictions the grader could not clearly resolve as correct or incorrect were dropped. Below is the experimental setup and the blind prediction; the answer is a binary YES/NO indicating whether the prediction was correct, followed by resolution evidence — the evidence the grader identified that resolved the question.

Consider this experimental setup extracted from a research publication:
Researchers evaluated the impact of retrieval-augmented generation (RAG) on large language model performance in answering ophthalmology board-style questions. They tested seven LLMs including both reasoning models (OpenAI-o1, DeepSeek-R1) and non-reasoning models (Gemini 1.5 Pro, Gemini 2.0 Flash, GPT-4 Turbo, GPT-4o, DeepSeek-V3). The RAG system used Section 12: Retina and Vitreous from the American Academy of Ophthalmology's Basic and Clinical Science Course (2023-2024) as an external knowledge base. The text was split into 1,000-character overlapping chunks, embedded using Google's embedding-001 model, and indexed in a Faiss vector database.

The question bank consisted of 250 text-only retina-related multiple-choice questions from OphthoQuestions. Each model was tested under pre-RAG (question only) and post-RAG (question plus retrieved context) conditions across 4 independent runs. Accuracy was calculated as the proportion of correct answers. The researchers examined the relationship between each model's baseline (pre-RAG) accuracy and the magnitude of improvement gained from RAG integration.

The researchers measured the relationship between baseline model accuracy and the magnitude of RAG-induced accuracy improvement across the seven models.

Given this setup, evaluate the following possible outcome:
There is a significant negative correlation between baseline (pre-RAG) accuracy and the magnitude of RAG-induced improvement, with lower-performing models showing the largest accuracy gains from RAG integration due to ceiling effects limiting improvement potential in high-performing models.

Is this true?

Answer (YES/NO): YES